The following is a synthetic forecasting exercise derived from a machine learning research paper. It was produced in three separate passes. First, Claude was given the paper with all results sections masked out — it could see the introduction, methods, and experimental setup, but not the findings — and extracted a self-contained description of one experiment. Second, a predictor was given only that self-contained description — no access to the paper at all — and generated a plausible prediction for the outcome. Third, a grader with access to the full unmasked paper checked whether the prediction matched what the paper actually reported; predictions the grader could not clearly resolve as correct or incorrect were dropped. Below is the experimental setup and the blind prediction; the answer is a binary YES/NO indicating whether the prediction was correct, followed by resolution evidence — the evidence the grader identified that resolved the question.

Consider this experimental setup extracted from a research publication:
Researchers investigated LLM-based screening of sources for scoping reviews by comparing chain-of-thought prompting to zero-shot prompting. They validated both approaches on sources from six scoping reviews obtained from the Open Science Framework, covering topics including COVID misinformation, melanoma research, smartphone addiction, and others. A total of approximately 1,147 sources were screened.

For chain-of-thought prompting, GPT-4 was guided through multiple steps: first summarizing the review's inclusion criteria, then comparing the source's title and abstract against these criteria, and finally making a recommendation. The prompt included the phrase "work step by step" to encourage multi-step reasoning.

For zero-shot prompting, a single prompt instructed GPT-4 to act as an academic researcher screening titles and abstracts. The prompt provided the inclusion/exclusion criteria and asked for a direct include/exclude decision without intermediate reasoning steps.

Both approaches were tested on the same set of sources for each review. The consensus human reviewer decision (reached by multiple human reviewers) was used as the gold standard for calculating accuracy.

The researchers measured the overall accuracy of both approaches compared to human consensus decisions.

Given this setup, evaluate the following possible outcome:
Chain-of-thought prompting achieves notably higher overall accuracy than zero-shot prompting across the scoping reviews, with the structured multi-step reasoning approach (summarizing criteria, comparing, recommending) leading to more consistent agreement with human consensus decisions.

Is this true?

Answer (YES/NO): NO